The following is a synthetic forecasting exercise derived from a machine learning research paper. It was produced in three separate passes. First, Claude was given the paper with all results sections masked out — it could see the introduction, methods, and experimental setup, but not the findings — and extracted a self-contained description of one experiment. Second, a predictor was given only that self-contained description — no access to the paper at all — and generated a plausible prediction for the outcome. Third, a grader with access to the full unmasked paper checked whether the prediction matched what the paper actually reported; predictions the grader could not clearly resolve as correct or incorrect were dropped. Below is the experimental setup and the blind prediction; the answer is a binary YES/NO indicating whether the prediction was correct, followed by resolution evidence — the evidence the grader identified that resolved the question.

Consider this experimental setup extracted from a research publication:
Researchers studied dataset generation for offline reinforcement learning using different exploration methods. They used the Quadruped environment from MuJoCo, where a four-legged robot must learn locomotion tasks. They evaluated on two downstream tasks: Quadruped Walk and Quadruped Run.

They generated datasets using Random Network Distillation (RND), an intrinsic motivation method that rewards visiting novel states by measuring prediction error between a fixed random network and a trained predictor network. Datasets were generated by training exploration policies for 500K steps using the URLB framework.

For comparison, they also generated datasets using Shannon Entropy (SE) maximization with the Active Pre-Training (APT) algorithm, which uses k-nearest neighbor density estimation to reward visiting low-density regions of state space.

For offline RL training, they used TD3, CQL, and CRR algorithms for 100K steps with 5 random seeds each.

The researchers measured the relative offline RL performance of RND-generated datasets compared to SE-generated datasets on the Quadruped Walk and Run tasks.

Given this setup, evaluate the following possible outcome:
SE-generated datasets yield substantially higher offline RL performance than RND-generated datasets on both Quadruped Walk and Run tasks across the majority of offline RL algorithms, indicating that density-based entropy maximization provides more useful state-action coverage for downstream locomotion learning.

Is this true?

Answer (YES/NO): NO